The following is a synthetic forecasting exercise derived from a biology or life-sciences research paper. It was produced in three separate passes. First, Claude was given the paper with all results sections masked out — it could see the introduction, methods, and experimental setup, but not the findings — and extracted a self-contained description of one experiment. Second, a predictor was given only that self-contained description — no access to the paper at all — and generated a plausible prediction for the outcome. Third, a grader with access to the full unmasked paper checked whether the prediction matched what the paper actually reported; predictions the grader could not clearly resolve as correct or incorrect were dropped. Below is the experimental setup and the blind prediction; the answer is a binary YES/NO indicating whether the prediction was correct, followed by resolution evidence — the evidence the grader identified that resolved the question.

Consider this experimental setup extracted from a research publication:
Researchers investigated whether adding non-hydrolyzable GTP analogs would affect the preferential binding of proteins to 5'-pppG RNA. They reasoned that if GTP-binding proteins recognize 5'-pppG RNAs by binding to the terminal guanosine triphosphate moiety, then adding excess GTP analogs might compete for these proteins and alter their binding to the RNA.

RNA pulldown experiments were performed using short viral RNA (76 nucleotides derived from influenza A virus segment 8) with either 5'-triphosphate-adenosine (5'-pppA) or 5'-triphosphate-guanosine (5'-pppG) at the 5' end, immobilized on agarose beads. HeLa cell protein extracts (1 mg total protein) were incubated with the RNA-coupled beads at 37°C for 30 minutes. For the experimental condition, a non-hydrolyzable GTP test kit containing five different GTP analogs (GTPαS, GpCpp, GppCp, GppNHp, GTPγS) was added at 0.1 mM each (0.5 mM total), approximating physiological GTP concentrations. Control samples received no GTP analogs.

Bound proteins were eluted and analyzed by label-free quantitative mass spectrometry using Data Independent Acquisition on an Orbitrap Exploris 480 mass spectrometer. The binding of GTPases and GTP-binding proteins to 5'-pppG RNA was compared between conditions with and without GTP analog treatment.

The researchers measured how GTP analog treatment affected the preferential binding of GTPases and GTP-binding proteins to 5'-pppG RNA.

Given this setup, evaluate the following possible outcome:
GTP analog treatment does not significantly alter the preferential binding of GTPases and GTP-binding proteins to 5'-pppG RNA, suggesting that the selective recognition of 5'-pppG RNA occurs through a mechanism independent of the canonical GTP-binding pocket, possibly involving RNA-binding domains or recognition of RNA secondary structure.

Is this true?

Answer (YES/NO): NO